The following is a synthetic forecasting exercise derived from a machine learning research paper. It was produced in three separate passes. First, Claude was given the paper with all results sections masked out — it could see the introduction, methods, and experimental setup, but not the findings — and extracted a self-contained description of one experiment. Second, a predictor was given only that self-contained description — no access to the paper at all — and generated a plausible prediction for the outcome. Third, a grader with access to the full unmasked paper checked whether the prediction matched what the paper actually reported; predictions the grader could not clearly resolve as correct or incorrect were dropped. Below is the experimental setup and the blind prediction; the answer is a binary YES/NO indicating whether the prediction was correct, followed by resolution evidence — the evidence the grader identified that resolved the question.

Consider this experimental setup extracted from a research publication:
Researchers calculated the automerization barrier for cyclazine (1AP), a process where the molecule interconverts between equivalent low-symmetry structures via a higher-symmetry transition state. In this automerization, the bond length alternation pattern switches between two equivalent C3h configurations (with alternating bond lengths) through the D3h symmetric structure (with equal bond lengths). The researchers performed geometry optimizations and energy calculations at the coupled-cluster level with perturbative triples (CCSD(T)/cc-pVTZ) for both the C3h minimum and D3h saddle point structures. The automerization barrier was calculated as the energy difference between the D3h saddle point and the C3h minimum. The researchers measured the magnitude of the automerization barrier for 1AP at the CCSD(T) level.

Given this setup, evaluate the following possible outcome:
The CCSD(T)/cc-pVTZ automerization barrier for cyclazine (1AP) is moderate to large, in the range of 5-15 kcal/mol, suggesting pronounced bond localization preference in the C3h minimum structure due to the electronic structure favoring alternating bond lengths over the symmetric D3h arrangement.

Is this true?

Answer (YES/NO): NO